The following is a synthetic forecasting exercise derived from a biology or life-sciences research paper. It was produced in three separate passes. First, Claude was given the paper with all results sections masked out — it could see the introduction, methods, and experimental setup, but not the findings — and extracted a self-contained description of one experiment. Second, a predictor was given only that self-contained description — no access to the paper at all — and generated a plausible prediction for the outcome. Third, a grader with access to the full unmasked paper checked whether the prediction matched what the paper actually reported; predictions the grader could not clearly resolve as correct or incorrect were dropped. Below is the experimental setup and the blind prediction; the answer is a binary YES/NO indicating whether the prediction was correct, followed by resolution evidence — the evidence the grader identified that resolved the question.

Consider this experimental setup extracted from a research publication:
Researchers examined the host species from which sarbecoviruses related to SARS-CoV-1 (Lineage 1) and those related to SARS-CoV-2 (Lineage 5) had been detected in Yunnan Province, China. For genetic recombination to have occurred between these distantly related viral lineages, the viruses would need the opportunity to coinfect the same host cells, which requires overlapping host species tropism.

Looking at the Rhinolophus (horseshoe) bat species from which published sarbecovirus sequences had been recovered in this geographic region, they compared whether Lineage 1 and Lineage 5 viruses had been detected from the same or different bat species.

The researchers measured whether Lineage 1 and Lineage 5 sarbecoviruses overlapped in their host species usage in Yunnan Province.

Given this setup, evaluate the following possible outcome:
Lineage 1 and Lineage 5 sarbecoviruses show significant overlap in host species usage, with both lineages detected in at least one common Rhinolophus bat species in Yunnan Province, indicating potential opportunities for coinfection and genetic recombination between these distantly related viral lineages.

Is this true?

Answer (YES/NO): YES